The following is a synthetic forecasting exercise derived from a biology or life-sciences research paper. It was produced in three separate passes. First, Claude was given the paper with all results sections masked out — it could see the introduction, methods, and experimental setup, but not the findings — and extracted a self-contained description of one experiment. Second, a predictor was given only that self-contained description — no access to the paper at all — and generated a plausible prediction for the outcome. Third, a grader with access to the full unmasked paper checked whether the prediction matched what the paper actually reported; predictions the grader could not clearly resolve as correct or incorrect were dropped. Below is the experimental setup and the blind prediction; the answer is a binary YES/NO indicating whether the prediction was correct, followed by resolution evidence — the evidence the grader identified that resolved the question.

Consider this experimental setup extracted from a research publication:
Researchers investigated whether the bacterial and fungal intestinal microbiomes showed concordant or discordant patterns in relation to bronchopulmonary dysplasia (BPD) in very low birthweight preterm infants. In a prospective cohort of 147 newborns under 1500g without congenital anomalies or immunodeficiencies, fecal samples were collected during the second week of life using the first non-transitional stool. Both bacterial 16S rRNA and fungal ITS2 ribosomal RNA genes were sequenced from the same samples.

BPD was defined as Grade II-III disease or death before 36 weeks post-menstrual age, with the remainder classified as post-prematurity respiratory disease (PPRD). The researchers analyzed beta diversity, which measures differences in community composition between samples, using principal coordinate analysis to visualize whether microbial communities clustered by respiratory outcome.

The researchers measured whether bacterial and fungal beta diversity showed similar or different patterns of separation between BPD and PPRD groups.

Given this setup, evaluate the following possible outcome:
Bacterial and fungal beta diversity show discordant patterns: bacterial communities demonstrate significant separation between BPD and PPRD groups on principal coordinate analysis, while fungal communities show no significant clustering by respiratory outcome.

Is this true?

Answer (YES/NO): NO